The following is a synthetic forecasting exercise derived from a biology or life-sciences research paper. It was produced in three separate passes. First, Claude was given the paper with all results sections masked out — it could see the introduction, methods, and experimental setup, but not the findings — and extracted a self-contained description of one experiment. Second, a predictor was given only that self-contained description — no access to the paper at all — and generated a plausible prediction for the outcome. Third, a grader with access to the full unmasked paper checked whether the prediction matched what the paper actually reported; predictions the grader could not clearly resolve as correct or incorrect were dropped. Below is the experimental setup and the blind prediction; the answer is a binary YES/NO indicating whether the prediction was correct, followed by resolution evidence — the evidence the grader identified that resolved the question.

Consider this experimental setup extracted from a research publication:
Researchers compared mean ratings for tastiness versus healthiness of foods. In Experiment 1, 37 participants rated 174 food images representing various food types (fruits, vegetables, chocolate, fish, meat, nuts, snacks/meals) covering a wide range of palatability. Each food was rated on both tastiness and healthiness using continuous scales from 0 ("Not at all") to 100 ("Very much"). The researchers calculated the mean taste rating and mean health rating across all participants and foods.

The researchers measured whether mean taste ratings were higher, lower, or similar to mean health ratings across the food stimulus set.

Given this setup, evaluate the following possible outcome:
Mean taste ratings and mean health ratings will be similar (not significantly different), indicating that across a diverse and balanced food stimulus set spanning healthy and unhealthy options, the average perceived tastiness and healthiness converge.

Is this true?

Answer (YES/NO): NO